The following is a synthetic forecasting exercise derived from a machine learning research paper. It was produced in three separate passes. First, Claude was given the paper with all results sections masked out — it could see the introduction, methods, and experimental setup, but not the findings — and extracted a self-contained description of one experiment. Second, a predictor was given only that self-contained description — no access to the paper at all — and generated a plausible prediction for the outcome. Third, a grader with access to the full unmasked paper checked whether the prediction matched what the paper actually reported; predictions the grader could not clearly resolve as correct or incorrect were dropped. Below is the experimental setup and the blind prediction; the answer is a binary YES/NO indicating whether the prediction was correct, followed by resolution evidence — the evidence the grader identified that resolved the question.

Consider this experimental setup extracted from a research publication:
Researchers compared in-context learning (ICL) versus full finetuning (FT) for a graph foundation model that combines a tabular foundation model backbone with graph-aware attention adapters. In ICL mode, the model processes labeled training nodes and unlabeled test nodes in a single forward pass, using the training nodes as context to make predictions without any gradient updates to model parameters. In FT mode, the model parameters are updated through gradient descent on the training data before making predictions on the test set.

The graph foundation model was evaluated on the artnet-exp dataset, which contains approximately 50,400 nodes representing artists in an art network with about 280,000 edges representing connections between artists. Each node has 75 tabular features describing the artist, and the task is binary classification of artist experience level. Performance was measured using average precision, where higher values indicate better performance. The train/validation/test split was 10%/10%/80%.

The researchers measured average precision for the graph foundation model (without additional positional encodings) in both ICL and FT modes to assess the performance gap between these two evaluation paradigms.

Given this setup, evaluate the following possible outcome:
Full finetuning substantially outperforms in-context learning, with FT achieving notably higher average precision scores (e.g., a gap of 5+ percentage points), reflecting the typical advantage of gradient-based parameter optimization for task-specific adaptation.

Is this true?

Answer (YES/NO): NO